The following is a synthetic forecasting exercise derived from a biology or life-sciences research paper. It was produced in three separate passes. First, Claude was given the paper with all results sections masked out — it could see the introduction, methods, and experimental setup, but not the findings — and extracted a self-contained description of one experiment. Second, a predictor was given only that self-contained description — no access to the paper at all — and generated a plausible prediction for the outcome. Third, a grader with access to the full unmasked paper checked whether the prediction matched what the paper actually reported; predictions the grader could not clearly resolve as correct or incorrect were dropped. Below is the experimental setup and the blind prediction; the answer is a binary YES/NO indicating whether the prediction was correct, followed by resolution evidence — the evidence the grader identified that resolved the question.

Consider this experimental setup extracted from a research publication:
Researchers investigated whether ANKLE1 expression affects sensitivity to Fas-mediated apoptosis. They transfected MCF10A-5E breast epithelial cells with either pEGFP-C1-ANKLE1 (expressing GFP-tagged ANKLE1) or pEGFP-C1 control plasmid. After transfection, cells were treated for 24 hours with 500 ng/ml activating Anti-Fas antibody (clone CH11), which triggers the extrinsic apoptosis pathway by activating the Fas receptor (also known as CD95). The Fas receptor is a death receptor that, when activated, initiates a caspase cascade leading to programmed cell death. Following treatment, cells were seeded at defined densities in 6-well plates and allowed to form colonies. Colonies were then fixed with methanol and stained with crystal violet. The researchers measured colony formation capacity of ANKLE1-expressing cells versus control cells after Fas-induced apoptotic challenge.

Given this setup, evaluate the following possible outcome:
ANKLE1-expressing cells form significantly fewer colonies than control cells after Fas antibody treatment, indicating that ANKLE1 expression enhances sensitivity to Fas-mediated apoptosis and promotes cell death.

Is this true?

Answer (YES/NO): NO